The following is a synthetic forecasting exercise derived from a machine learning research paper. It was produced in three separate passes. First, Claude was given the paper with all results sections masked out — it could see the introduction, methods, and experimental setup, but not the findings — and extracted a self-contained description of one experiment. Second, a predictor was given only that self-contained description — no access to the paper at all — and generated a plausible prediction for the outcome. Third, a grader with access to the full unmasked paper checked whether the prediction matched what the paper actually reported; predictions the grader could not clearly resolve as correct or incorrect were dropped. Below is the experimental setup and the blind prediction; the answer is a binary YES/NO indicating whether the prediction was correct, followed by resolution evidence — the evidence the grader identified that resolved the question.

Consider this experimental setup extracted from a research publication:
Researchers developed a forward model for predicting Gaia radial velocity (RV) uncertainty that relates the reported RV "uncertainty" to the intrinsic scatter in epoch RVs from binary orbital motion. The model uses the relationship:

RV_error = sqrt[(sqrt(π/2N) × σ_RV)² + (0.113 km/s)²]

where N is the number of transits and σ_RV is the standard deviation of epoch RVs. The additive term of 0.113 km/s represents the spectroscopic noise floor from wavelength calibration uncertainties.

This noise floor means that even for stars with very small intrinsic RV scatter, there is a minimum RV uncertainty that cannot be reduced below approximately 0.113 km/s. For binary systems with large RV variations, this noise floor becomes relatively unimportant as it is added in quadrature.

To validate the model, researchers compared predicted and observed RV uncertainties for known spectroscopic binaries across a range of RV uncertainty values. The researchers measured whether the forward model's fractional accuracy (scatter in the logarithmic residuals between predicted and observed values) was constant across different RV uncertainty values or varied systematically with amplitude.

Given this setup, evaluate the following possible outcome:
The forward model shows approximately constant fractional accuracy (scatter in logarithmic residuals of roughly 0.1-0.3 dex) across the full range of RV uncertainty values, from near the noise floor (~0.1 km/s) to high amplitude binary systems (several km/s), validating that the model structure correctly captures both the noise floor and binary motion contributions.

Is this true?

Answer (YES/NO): YES